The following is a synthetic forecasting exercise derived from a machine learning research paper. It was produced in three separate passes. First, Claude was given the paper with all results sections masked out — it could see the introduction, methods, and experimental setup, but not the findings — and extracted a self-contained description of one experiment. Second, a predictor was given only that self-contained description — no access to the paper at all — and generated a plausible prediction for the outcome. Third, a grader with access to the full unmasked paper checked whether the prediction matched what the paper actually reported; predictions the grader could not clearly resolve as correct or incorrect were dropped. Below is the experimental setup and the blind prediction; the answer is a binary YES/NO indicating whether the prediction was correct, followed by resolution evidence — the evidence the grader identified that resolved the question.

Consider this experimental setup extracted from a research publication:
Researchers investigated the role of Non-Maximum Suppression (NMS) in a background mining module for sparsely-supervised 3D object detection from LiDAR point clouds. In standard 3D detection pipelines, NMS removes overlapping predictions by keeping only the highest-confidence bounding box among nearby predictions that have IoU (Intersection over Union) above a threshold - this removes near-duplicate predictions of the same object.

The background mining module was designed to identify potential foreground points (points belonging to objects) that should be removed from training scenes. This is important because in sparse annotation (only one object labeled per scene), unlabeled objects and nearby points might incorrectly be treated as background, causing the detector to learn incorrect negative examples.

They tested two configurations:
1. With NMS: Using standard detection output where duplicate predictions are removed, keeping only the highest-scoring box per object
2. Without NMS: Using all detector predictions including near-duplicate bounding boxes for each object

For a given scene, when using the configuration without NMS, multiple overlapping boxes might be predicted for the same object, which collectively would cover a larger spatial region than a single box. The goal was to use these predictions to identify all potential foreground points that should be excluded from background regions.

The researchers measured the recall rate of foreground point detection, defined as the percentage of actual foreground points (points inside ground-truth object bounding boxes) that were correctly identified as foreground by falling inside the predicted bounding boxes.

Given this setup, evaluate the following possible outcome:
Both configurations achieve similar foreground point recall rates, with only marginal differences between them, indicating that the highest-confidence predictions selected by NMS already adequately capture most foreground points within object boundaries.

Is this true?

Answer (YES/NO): NO